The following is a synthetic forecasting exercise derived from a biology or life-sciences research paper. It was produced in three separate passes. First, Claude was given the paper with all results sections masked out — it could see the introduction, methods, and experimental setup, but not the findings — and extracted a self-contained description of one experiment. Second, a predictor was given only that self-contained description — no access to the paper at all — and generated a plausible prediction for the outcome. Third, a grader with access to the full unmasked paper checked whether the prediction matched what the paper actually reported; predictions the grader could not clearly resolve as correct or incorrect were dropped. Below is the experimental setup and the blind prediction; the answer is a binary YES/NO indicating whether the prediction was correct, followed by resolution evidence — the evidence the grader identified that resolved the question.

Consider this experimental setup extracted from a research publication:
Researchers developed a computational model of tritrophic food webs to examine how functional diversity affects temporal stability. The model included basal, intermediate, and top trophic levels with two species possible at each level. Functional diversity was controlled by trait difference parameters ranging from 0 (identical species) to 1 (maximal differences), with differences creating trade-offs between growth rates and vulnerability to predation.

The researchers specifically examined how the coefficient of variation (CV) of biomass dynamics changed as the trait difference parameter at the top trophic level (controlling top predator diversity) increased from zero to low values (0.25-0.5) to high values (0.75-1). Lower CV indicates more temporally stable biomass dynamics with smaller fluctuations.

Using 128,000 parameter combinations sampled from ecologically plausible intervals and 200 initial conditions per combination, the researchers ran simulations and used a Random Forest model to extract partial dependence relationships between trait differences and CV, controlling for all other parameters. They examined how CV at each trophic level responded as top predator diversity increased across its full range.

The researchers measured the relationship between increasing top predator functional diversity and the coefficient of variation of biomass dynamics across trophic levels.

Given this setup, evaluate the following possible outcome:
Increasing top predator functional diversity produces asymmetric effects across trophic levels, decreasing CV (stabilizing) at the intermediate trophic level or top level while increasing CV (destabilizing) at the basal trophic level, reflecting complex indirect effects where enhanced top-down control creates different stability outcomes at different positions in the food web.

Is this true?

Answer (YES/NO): NO